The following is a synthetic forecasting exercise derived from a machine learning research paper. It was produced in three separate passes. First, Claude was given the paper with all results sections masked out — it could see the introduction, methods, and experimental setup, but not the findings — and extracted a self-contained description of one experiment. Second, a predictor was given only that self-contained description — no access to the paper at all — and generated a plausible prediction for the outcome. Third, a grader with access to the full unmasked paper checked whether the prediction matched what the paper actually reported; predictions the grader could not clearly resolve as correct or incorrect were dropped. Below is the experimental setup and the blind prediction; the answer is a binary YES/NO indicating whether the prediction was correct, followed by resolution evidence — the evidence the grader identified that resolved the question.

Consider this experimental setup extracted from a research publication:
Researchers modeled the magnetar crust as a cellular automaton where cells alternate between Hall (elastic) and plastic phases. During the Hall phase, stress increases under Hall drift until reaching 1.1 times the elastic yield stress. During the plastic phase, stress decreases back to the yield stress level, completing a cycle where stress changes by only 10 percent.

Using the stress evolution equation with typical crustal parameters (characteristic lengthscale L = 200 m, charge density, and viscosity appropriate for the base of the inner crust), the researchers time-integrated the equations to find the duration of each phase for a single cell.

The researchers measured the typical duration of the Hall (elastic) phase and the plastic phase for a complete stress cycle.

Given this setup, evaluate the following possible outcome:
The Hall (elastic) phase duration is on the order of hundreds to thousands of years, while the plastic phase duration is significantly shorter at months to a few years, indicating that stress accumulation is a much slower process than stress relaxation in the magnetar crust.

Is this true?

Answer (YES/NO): NO